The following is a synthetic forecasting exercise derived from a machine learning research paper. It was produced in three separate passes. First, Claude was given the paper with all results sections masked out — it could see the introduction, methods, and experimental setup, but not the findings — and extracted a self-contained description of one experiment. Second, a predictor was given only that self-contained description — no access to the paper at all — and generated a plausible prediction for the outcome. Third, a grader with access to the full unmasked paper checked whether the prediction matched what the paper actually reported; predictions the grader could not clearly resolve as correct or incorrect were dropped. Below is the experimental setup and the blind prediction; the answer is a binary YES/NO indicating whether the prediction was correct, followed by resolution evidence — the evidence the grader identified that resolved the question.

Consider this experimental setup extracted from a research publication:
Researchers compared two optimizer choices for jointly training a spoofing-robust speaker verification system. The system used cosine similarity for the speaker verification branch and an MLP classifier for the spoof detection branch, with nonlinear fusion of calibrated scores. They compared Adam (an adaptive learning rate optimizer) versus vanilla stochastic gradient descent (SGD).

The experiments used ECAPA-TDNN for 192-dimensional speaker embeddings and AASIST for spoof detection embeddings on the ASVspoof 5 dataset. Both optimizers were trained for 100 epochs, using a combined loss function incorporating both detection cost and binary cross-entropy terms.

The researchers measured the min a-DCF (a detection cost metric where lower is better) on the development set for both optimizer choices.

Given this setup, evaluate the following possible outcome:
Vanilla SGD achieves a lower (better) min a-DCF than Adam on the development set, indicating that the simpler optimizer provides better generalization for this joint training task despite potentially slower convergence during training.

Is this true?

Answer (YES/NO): YES